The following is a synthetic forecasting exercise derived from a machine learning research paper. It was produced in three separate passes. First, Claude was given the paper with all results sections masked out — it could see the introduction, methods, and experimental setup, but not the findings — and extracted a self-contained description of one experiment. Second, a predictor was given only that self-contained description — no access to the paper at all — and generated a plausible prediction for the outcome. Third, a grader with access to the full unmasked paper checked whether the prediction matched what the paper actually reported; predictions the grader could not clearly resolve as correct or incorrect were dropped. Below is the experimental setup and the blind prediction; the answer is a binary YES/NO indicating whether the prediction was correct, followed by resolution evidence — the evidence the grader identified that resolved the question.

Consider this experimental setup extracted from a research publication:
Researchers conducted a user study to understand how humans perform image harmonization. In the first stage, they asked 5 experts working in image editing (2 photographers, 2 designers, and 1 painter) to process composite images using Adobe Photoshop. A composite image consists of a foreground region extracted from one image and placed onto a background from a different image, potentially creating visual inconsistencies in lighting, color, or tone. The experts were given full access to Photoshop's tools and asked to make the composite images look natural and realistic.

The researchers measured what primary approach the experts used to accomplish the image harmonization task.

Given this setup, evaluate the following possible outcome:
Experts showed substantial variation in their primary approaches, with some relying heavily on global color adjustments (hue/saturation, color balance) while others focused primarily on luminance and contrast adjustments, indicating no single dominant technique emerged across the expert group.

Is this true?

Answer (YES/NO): NO